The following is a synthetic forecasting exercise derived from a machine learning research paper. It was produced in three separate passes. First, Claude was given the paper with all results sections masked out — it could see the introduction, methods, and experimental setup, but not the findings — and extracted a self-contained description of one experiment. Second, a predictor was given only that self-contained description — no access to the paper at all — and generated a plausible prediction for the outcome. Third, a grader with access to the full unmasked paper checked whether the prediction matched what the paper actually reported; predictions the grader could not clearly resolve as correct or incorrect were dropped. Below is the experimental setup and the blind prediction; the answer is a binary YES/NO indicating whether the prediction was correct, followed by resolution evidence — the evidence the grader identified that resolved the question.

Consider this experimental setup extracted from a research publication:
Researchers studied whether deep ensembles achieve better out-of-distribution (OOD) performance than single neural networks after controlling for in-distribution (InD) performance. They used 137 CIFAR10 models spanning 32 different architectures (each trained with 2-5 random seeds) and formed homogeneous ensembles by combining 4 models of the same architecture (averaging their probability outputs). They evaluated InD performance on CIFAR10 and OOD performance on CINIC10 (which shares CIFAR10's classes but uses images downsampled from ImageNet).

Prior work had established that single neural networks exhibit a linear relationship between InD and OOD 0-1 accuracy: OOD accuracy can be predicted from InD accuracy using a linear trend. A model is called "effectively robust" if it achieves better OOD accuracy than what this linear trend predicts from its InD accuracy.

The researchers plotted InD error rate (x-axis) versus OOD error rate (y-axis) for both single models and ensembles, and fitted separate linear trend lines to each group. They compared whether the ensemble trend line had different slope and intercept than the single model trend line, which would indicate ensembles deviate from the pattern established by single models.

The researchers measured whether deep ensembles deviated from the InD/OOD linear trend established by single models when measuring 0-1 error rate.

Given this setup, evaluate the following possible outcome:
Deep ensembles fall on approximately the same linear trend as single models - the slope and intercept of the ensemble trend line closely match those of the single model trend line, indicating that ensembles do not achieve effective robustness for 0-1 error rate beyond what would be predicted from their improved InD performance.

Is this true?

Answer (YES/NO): YES